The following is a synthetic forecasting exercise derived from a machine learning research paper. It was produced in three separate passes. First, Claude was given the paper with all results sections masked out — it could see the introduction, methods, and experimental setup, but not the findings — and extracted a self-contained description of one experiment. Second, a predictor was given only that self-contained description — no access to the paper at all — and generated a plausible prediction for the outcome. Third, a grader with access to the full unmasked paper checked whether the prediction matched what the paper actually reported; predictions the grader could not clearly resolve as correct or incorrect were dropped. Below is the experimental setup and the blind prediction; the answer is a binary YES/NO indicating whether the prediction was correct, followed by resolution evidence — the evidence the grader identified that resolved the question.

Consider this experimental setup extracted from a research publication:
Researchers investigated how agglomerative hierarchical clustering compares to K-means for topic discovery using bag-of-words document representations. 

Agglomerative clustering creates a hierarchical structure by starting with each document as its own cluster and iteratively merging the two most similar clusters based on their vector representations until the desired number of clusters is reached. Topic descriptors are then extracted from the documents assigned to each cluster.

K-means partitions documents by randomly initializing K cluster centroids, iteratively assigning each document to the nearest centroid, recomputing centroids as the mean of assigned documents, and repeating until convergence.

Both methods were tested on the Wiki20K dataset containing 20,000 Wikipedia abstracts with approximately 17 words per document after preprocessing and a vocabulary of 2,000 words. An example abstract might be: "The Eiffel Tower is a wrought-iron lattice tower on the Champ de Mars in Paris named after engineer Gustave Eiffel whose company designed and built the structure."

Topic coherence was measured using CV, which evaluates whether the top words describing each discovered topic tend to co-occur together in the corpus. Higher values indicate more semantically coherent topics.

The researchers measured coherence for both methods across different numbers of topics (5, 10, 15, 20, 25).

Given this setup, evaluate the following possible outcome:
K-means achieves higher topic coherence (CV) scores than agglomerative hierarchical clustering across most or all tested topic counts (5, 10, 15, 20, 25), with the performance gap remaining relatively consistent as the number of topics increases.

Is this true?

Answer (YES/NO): NO